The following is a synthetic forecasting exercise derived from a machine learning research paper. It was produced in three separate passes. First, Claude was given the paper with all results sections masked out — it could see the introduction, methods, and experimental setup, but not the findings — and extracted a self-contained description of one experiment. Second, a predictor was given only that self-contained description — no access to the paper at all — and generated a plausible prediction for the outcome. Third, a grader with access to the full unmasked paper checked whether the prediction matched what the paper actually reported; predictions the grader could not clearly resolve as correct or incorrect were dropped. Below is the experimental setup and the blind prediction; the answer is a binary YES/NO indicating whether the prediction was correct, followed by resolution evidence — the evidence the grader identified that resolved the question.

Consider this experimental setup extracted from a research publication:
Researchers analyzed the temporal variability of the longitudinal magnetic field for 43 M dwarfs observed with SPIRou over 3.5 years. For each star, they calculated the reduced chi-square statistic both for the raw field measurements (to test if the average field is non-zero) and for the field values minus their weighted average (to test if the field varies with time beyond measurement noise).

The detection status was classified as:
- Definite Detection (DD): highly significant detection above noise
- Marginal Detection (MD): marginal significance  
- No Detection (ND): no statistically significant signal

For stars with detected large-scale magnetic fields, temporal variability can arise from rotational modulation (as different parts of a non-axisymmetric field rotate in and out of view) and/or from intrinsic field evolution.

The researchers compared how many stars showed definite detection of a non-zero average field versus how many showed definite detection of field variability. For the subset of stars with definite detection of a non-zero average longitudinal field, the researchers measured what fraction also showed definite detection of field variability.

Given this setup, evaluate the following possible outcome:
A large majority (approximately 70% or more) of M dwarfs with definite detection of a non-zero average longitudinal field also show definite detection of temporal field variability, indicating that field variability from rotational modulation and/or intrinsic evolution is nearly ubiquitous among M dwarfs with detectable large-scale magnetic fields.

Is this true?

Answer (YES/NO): YES